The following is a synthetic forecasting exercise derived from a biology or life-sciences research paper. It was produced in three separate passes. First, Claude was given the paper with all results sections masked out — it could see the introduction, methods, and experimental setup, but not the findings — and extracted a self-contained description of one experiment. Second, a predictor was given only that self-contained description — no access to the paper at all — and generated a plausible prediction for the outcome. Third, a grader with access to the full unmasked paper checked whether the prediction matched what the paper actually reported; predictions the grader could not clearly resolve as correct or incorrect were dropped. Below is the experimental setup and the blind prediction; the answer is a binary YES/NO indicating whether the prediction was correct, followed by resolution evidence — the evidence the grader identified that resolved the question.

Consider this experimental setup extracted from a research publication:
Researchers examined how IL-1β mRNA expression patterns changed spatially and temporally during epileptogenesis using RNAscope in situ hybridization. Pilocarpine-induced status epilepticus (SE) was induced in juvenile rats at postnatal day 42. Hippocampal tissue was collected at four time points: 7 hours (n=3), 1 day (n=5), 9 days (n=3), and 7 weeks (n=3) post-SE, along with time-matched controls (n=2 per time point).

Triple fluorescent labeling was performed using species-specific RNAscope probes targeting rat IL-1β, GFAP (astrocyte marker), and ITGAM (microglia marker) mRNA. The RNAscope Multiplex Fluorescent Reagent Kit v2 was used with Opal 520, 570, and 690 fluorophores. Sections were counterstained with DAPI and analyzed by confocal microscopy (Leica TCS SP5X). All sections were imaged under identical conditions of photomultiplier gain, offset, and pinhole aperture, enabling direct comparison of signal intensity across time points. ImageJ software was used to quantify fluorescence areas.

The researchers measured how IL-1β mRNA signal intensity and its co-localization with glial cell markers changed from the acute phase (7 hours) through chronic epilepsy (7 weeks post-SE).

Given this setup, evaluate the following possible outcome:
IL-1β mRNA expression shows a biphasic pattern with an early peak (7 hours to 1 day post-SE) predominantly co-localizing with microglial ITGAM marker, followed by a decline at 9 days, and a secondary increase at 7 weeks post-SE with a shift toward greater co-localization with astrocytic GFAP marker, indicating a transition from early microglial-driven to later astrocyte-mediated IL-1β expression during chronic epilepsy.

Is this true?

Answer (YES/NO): NO